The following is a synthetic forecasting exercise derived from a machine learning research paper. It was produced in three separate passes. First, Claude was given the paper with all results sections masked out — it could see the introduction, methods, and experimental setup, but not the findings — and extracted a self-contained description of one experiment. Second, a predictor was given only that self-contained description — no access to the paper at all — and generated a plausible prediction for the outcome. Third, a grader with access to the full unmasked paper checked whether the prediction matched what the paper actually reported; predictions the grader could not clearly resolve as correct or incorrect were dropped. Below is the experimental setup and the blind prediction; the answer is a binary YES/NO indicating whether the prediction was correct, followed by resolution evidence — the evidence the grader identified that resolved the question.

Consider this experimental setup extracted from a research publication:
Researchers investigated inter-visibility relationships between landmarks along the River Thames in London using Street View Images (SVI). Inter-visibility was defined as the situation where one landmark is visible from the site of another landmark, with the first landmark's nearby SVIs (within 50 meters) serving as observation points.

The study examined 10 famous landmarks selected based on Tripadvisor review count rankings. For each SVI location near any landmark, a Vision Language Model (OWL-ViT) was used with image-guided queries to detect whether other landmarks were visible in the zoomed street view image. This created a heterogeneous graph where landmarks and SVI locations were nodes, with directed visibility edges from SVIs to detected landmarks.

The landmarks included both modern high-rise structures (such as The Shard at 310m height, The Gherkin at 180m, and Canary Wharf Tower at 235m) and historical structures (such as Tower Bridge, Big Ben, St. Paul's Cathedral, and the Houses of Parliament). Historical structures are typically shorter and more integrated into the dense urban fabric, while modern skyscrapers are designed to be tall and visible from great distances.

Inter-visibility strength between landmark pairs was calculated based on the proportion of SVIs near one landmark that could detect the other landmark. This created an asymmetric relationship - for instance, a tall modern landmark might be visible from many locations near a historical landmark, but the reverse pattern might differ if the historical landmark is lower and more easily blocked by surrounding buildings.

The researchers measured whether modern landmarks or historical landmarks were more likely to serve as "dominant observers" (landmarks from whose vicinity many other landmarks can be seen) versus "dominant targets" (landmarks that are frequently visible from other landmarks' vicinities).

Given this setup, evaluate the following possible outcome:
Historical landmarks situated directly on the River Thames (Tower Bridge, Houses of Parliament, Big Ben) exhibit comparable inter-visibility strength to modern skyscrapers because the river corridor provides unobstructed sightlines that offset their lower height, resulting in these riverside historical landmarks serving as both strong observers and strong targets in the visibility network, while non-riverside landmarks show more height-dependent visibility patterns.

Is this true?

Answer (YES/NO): NO